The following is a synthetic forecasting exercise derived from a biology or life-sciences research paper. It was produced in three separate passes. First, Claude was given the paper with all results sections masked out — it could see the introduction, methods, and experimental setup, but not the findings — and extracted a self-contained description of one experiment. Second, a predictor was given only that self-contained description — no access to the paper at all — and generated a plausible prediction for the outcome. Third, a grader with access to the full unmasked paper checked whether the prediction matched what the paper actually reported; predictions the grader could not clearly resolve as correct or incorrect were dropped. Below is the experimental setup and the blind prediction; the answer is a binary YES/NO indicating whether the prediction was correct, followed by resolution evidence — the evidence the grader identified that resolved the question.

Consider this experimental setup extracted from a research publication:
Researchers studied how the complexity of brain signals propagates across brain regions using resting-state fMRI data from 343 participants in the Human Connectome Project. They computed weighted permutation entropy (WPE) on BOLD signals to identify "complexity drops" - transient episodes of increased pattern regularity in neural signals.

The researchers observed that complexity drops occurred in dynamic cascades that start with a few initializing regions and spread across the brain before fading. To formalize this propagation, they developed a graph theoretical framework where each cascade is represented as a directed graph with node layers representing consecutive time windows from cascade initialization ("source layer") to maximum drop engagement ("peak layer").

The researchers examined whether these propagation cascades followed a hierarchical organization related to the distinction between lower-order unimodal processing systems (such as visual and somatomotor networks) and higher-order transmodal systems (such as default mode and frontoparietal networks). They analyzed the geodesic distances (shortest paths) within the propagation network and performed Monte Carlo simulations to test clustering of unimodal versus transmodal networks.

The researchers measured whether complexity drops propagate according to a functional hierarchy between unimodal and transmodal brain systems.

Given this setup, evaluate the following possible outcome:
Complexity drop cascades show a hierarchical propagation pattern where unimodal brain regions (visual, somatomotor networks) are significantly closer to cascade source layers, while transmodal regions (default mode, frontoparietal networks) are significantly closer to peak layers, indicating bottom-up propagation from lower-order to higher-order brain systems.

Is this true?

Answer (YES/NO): YES